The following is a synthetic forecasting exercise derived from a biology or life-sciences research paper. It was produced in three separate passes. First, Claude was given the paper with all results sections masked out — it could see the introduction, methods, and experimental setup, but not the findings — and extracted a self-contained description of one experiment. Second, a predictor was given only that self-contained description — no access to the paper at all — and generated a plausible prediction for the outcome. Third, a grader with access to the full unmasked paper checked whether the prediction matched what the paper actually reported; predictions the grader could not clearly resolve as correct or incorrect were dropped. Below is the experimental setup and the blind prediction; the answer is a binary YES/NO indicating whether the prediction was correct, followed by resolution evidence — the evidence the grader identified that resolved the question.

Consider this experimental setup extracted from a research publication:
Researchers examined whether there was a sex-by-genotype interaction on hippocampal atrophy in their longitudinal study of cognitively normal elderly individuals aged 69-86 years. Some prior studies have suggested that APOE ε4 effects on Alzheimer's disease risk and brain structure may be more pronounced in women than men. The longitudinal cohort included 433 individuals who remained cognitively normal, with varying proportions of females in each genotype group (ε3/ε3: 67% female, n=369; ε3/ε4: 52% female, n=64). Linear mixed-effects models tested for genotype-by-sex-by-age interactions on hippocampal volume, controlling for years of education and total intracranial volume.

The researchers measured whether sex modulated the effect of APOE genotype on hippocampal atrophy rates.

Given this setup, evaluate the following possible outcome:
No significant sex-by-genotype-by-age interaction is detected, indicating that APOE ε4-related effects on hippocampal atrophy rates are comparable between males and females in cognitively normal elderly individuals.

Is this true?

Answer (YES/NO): YES